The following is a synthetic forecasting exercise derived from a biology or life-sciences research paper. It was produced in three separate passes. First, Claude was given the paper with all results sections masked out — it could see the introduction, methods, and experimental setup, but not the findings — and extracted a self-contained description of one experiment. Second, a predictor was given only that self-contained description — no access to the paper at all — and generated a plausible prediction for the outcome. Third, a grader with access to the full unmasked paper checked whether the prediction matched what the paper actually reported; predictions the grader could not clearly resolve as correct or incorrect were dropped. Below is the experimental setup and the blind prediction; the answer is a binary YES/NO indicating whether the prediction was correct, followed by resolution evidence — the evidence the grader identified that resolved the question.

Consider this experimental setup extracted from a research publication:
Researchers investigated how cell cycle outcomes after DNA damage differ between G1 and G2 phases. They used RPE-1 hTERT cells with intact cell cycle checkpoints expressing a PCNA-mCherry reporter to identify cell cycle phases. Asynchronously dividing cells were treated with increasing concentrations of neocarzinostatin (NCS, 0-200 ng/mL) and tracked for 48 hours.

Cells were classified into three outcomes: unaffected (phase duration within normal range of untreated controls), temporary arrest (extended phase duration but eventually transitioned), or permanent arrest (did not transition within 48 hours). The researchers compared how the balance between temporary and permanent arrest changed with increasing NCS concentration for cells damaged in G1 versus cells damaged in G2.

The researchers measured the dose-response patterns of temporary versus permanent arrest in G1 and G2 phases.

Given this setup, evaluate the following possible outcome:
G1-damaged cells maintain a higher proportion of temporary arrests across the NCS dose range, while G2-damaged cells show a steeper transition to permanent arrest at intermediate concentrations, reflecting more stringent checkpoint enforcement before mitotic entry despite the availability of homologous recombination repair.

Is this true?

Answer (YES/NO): NO